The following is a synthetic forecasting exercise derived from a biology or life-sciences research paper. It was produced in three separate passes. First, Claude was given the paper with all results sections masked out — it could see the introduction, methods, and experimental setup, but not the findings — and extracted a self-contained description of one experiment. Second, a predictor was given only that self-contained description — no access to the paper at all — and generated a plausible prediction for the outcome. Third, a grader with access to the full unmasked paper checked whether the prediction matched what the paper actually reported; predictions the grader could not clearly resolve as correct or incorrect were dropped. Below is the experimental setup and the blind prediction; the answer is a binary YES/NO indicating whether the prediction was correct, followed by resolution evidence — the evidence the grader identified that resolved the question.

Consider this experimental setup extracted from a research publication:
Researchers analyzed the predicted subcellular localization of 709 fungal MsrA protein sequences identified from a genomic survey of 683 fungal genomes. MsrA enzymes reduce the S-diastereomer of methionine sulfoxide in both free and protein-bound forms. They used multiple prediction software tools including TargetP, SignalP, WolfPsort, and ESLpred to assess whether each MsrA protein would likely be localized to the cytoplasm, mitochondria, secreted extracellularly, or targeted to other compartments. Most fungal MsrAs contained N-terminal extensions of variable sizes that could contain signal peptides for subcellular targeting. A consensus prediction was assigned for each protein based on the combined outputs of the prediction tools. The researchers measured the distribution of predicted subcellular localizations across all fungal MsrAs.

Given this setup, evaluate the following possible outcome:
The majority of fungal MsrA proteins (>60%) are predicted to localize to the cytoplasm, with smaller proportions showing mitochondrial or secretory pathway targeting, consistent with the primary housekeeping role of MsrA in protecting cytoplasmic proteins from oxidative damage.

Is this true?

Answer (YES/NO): NO